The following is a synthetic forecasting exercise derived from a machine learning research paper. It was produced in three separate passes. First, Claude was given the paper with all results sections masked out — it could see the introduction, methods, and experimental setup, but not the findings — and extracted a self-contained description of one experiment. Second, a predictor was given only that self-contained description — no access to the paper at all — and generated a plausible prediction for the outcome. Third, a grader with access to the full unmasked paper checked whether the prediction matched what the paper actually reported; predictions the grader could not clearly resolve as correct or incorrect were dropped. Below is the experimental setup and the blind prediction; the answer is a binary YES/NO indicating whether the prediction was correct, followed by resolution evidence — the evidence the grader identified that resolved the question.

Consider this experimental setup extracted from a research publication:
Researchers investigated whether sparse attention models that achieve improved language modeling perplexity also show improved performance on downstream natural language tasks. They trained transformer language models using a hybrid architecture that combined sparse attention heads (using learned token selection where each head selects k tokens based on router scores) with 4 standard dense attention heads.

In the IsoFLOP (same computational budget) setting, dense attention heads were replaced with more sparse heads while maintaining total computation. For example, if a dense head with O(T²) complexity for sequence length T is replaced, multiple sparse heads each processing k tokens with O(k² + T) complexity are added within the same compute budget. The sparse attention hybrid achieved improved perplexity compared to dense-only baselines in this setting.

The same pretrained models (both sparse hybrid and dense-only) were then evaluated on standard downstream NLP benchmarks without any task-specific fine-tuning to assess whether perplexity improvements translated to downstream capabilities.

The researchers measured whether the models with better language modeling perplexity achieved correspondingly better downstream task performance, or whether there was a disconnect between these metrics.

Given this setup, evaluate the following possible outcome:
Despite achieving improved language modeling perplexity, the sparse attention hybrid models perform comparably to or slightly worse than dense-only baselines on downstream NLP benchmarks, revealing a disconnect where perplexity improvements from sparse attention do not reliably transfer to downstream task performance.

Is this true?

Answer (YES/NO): NO